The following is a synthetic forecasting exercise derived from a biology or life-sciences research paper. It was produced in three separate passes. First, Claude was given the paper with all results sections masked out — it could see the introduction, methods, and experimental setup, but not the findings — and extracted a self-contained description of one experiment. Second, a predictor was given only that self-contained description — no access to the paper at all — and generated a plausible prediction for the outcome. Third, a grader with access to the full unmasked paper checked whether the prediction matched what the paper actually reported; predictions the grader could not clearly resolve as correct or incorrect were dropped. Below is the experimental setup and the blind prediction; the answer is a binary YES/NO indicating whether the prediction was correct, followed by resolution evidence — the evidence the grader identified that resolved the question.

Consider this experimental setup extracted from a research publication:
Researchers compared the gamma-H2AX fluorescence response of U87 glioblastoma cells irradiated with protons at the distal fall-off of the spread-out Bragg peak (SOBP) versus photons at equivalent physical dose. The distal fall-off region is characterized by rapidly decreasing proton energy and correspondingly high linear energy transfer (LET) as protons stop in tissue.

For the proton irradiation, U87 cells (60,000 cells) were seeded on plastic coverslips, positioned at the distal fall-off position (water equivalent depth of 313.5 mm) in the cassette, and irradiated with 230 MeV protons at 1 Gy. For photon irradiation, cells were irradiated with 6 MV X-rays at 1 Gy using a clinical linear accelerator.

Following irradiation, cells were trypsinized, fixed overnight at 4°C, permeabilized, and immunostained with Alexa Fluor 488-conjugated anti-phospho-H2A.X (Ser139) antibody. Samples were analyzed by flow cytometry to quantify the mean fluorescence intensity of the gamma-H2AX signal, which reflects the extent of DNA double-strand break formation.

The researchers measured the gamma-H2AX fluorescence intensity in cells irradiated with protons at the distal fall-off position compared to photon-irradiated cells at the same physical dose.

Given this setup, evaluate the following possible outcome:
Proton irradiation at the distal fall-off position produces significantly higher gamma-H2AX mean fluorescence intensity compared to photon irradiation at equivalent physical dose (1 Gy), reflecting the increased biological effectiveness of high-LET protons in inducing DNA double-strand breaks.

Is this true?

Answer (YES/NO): YES